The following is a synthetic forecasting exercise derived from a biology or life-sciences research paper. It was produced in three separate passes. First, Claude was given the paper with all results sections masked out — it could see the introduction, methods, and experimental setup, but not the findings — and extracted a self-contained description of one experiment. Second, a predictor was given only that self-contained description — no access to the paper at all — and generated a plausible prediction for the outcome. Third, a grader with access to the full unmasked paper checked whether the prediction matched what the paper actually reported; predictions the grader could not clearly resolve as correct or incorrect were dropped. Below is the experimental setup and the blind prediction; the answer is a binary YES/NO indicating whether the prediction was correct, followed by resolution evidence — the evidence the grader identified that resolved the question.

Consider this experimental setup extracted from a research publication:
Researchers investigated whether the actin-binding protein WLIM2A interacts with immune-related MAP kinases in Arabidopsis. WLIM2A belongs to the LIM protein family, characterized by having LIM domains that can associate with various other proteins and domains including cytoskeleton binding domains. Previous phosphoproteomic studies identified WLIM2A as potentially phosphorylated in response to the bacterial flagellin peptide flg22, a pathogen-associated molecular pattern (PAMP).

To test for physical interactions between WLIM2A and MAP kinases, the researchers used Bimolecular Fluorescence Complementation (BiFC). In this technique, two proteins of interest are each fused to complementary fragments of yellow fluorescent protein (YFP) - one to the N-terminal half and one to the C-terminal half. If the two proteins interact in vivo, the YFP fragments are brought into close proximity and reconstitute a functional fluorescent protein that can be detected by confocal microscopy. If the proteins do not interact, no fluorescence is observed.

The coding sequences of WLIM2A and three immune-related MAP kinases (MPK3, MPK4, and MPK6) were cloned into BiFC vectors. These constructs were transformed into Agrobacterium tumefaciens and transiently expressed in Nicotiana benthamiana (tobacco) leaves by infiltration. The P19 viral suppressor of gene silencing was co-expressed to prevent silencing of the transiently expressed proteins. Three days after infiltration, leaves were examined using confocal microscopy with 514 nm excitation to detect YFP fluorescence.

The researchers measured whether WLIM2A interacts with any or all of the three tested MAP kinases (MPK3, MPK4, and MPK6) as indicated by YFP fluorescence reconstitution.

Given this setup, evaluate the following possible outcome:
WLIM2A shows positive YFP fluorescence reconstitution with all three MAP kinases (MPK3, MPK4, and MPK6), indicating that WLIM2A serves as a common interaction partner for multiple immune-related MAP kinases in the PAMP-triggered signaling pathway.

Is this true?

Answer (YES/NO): YES